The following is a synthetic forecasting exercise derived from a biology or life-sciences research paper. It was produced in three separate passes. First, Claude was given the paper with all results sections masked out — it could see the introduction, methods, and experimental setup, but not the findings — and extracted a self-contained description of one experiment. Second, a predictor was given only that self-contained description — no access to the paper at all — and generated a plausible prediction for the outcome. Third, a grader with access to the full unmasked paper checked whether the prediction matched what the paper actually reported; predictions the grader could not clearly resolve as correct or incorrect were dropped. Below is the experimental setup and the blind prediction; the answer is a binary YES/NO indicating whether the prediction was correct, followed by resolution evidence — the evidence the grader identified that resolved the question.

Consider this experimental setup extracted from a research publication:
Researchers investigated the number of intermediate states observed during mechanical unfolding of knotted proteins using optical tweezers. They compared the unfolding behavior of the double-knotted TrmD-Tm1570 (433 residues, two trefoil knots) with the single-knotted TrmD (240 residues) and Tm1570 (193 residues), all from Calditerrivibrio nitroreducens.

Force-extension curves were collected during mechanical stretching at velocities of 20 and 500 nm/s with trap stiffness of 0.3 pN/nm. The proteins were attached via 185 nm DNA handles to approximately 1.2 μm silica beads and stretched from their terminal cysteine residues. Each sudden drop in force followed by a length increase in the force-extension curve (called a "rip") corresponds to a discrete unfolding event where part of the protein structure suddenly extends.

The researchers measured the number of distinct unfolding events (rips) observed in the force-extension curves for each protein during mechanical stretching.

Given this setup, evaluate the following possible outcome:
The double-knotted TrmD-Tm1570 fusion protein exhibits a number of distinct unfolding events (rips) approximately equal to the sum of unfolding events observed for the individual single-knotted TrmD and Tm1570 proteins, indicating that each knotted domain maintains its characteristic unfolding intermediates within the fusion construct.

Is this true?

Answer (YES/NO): NO